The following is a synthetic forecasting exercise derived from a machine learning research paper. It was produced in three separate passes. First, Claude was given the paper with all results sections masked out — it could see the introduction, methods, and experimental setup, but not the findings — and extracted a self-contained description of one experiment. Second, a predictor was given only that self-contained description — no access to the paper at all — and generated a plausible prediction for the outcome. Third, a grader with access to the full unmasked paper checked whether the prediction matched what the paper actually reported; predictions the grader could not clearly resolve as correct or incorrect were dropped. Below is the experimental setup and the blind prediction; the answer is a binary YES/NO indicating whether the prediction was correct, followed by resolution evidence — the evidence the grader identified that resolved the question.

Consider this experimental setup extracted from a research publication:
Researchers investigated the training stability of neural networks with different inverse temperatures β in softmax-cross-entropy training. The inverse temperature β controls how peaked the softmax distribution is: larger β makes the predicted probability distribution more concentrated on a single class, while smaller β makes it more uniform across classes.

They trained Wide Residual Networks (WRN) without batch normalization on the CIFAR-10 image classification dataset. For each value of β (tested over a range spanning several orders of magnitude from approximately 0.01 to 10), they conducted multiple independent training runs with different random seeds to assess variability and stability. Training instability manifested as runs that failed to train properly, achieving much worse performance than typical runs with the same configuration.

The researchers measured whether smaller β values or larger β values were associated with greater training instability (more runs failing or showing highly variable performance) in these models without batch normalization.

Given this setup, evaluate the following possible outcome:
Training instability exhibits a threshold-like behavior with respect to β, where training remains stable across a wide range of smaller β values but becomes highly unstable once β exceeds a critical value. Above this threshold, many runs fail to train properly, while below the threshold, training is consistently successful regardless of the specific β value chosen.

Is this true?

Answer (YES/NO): NO